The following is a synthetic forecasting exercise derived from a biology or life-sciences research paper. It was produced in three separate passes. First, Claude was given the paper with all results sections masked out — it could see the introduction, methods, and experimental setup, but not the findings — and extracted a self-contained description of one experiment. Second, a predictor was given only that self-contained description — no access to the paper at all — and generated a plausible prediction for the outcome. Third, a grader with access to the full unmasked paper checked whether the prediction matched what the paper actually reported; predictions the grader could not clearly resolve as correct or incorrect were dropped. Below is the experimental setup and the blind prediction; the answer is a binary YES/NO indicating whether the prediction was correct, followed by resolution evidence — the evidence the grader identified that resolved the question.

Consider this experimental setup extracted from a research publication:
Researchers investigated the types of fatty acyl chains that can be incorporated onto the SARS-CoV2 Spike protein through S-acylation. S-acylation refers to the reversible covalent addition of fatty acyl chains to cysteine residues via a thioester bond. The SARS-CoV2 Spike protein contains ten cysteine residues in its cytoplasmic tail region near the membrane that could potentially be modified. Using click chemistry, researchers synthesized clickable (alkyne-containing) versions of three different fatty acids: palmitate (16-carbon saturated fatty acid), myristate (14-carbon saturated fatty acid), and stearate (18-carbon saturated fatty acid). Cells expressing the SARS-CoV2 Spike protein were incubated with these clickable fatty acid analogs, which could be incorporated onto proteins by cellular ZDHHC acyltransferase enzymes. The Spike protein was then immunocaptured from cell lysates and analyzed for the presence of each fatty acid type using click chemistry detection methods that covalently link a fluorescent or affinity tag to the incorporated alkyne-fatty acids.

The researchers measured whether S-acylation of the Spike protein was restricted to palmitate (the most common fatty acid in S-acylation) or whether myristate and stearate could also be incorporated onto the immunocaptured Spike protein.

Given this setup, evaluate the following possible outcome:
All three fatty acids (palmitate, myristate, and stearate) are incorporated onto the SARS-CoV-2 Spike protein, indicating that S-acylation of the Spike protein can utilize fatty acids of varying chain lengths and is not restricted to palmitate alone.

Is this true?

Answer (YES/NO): YES